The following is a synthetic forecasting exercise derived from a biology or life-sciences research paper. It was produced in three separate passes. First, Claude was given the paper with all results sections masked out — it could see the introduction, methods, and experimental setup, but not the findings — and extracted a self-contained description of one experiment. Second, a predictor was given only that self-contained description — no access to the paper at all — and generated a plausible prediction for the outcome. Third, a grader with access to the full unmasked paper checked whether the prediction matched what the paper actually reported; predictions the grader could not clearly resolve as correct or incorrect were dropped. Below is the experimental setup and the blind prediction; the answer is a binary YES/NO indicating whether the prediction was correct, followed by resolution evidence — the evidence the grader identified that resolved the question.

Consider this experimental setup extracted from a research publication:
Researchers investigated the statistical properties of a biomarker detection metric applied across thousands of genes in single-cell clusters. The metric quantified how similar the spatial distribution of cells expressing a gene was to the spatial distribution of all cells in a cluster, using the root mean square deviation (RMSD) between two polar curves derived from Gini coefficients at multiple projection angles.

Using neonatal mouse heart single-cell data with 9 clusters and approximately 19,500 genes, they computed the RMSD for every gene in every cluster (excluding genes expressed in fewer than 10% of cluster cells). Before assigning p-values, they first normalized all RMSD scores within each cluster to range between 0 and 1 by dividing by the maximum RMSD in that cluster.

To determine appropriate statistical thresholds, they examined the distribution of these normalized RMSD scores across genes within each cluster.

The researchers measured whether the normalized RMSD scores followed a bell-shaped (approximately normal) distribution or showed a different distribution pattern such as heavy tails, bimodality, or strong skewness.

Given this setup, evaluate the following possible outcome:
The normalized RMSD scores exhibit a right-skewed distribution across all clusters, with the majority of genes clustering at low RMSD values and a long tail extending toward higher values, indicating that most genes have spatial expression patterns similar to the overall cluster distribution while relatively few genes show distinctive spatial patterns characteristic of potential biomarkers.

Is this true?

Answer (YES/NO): NO